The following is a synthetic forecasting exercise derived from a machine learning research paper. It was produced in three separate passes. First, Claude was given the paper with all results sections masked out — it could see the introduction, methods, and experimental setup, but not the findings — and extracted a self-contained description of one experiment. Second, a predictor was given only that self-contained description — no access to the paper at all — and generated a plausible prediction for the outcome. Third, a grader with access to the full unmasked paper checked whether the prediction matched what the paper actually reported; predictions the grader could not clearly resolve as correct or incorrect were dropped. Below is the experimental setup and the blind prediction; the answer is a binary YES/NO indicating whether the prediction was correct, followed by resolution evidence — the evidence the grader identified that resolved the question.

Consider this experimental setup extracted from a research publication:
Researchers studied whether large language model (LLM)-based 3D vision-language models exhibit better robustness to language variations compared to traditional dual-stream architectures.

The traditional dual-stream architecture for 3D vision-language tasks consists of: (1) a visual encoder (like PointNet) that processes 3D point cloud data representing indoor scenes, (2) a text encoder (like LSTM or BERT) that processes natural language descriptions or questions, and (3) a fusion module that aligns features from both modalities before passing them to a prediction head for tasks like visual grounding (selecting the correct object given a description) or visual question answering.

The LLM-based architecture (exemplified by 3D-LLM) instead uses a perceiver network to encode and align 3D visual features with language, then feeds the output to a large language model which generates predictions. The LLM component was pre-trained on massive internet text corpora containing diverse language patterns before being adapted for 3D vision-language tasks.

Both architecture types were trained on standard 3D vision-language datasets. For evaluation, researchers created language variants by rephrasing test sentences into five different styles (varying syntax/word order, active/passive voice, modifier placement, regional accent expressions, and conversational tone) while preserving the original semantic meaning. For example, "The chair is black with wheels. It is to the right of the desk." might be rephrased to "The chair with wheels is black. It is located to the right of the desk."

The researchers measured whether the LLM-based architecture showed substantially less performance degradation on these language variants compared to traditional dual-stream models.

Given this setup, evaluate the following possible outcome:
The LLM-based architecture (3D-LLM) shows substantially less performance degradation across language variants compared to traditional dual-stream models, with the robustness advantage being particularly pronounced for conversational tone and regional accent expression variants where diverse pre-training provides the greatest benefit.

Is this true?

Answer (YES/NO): NO